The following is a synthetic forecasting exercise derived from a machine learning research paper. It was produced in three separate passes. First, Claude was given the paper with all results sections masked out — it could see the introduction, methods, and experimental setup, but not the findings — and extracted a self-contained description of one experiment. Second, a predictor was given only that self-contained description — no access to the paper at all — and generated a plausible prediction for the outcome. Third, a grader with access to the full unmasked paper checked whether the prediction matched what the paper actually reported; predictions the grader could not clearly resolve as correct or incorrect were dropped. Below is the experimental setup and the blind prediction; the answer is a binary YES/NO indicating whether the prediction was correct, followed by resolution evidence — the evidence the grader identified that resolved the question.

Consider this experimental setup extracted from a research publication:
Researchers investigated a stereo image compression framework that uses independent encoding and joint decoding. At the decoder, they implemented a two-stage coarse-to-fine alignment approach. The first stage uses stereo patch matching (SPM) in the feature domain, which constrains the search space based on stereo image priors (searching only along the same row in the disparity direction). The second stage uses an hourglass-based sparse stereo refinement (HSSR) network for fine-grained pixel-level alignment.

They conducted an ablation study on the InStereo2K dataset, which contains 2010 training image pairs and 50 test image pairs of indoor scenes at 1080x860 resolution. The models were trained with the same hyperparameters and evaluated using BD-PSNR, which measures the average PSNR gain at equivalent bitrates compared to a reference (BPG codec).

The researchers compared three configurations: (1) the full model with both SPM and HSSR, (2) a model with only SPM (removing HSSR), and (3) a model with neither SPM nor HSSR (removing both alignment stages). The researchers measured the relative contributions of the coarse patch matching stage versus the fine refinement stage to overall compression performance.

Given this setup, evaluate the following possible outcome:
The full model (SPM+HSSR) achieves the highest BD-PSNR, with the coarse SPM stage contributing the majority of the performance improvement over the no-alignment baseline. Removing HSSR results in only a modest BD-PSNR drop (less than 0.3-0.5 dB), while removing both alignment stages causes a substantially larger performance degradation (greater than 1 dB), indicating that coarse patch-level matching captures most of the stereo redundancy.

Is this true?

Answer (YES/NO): YES